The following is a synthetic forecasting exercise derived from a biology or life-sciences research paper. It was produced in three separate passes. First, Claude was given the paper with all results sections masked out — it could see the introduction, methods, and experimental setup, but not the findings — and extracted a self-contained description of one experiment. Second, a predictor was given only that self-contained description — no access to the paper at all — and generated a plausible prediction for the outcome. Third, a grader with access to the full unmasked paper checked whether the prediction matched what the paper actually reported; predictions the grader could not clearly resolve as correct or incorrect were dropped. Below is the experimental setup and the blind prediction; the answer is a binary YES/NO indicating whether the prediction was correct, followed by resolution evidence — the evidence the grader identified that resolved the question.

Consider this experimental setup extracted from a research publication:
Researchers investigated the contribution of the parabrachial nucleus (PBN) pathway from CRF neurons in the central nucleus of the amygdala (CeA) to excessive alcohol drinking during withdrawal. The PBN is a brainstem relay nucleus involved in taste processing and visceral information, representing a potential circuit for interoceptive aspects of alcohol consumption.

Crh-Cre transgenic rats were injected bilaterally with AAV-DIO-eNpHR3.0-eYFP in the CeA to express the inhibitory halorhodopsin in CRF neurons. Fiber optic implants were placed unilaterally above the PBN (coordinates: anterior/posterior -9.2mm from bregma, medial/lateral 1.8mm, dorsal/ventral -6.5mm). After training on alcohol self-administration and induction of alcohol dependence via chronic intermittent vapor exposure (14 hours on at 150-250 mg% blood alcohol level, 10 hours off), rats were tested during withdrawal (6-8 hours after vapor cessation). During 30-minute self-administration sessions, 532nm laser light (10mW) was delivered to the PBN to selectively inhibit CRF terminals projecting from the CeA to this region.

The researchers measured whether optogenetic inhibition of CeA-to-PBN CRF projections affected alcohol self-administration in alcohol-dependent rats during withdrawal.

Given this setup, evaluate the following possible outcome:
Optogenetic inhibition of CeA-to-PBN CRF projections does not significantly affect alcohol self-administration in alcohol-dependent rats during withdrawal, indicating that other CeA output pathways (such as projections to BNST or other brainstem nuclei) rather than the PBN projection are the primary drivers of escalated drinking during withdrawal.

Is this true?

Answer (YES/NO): YES